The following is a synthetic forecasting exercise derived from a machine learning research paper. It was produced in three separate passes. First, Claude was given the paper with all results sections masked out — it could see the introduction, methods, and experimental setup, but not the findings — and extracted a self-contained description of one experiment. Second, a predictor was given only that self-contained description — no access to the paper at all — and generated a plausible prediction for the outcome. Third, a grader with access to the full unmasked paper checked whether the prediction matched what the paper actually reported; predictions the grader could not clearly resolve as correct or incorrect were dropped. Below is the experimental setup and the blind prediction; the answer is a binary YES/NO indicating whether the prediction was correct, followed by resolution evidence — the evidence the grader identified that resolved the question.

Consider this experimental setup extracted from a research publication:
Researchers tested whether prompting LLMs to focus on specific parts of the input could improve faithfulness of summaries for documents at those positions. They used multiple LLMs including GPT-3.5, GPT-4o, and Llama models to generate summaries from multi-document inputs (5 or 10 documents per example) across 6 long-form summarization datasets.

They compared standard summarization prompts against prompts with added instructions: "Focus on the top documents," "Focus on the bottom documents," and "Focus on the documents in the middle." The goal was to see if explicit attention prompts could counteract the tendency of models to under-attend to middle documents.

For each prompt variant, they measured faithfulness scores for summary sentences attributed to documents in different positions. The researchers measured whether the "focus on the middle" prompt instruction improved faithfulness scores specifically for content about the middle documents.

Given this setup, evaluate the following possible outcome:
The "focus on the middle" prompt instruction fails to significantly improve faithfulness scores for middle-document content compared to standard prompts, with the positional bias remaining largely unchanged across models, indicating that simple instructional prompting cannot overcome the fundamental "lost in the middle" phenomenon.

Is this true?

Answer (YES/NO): NO